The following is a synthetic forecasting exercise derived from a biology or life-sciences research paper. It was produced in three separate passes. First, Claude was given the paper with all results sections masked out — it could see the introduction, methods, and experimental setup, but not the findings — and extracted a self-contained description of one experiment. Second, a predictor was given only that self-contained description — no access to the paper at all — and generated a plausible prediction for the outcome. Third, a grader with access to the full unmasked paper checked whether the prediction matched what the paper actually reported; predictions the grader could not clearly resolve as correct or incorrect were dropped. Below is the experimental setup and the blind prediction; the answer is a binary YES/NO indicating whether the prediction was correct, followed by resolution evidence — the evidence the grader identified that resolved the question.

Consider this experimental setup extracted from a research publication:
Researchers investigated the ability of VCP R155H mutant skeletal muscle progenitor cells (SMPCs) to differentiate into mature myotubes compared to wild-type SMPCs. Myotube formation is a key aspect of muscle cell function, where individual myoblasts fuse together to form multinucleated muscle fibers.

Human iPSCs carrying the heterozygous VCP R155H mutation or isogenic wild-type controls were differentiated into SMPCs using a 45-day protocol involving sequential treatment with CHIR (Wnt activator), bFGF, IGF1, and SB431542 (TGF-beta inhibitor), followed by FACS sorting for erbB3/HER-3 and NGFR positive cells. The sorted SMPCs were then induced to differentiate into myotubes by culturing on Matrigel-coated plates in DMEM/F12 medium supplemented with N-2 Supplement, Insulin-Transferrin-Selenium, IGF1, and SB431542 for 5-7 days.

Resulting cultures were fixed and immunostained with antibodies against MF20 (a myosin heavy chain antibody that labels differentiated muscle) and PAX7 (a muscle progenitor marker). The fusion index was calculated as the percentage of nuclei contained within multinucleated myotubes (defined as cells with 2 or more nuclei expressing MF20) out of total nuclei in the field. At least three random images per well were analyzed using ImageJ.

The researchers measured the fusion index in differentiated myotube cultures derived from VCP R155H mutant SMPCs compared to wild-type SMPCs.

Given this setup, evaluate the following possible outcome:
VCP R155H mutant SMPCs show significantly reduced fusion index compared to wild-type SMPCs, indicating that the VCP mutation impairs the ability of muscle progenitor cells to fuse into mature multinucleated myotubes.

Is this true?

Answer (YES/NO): YES